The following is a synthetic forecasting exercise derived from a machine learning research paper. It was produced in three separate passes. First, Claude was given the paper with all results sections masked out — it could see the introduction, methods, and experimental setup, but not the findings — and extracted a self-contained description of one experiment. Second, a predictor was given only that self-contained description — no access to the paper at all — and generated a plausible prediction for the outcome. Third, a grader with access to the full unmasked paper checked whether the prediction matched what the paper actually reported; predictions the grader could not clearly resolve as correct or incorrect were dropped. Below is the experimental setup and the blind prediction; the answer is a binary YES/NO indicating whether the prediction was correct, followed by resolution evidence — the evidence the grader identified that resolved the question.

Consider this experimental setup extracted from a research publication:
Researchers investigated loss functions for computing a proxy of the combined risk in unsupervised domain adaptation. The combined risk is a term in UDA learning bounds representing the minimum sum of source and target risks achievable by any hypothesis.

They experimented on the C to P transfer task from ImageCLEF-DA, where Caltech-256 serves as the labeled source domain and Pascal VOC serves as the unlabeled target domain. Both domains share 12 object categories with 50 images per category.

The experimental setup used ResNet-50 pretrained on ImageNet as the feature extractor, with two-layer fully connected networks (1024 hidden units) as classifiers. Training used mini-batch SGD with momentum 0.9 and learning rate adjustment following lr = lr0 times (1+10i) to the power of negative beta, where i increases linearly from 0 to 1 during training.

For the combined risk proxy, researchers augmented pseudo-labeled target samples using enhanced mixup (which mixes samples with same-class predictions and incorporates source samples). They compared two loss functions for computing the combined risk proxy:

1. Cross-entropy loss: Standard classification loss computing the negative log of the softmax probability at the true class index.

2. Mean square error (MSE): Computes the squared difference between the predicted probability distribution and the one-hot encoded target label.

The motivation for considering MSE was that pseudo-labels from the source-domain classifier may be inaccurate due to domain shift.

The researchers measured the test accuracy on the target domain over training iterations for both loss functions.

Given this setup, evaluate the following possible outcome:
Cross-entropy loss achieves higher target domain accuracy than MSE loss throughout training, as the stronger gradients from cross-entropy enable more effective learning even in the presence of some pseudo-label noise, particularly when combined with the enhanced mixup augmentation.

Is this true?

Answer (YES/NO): NO